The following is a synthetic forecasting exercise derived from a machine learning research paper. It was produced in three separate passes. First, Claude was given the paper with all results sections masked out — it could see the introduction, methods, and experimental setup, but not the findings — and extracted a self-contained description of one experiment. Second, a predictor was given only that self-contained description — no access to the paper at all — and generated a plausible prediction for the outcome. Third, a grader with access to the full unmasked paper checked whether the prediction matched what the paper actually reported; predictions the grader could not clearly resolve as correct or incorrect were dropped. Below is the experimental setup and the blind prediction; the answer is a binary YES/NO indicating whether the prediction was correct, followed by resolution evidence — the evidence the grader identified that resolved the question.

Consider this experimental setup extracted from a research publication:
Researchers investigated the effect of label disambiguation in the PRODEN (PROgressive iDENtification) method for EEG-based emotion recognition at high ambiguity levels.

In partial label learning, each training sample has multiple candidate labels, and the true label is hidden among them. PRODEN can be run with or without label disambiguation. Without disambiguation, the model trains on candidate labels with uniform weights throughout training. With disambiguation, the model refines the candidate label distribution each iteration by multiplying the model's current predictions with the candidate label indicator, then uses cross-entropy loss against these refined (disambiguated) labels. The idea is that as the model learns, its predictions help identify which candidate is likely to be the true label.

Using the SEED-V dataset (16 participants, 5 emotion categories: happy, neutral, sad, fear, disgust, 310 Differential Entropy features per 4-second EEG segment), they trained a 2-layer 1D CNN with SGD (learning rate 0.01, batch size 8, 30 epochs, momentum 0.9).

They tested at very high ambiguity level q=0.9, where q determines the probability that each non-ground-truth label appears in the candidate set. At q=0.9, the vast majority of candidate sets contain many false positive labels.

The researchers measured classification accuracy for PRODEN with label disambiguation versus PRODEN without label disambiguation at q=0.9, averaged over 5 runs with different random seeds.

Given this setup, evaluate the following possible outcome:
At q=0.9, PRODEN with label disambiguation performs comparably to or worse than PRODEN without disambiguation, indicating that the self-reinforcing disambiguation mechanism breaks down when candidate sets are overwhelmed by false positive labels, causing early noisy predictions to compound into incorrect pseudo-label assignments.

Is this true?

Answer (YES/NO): NO